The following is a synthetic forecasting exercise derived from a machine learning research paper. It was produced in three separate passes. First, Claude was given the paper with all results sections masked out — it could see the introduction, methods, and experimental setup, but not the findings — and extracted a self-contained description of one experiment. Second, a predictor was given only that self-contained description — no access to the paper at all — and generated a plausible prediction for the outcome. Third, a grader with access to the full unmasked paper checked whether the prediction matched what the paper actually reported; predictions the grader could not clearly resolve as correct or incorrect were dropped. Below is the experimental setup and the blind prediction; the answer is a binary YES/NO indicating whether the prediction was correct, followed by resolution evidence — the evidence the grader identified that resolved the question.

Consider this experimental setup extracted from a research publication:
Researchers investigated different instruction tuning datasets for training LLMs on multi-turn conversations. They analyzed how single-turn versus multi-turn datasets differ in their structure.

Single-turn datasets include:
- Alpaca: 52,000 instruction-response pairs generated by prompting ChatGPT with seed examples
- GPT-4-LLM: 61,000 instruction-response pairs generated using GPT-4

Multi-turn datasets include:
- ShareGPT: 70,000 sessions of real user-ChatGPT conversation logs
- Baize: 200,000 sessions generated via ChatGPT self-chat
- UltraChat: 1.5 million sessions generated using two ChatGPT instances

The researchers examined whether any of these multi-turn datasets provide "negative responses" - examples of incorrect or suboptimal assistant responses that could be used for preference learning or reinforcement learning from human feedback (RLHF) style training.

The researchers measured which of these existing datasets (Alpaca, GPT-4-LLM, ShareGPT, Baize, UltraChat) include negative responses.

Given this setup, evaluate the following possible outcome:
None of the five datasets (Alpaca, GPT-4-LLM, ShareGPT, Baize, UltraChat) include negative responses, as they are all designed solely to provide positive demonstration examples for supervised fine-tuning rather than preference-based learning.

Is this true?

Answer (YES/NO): YES